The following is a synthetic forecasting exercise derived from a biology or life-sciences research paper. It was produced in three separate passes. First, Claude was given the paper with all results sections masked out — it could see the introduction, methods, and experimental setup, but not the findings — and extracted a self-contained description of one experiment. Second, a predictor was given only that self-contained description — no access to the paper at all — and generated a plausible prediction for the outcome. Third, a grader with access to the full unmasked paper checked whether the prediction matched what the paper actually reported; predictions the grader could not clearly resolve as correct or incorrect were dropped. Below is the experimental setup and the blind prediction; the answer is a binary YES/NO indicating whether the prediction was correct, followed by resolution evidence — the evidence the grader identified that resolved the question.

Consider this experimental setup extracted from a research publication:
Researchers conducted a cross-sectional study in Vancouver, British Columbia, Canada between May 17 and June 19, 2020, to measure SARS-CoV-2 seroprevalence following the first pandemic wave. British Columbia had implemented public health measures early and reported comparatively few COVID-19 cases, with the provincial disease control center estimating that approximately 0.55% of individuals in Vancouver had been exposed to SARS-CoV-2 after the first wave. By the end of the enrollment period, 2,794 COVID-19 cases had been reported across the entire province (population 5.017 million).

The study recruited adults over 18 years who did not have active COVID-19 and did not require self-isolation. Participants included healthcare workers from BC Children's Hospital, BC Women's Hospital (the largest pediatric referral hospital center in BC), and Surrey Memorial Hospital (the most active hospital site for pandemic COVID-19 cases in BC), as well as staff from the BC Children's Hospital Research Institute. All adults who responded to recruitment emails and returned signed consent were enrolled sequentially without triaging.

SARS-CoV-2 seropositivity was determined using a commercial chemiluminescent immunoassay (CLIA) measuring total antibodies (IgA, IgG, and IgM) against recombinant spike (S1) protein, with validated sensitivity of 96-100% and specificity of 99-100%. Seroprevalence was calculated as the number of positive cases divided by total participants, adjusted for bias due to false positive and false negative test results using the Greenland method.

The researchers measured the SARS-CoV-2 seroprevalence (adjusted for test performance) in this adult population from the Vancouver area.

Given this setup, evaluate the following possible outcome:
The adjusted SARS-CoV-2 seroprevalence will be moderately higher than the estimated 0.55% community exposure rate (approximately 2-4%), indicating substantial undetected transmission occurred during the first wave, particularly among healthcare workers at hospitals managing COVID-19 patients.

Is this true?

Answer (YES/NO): NO